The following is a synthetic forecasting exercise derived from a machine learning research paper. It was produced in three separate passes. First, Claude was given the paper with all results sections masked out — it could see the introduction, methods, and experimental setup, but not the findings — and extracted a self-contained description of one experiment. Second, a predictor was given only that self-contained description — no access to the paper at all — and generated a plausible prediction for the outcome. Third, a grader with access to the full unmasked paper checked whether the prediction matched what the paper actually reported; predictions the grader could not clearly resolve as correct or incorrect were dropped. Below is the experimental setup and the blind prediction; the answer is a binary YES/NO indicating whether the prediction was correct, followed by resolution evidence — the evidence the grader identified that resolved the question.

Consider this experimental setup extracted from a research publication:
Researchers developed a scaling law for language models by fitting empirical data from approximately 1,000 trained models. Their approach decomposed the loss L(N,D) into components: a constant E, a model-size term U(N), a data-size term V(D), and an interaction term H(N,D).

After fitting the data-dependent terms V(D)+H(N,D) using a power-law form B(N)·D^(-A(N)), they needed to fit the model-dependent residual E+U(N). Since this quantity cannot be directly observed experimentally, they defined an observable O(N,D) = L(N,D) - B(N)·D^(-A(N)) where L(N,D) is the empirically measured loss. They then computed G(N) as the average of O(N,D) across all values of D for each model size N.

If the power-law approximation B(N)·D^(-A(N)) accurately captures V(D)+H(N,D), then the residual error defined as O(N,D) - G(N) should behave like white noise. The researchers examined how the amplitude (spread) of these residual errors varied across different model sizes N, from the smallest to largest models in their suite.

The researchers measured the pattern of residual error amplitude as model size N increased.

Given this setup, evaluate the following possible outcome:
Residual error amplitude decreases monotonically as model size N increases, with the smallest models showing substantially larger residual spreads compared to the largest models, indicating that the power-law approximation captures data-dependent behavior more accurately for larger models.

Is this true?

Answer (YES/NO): YES